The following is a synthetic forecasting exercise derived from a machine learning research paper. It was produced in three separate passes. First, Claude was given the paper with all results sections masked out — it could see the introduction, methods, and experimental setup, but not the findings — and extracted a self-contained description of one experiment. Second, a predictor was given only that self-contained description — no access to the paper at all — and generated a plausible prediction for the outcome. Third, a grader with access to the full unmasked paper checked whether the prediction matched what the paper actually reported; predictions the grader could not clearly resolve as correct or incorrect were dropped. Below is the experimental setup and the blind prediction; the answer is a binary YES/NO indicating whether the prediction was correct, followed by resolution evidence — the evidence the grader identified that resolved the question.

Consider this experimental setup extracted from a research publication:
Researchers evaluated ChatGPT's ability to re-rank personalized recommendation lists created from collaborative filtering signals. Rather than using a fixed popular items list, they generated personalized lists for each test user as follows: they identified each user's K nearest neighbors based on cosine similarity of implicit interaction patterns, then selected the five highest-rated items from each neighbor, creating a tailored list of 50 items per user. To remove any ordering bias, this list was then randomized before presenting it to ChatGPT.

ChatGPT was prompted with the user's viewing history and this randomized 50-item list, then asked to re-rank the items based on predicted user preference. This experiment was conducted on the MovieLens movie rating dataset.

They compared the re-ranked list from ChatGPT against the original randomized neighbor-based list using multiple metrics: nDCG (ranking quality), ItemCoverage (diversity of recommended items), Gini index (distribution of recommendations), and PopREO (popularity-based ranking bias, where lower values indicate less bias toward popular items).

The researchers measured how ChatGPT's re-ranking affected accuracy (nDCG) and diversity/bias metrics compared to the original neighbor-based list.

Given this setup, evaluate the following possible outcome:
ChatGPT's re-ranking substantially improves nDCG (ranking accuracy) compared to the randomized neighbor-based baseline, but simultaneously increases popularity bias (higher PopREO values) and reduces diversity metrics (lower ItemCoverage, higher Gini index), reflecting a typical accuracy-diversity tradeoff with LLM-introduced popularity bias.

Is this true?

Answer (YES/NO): NO